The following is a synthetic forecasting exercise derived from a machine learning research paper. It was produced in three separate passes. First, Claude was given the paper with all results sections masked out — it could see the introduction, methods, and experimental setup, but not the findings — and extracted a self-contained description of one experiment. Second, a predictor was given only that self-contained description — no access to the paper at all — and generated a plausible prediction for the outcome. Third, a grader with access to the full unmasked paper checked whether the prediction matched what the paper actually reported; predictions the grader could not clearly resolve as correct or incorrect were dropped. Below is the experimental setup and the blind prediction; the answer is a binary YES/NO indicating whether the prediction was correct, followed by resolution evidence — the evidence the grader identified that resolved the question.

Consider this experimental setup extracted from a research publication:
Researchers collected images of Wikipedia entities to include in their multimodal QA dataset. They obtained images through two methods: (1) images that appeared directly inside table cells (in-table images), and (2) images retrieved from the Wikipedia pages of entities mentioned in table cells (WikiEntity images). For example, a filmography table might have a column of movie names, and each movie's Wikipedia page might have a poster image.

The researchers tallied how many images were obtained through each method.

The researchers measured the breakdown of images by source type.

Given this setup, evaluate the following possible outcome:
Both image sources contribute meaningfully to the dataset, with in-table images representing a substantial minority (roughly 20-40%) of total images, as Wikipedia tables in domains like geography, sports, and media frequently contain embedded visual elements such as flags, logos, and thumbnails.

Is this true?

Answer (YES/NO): NO